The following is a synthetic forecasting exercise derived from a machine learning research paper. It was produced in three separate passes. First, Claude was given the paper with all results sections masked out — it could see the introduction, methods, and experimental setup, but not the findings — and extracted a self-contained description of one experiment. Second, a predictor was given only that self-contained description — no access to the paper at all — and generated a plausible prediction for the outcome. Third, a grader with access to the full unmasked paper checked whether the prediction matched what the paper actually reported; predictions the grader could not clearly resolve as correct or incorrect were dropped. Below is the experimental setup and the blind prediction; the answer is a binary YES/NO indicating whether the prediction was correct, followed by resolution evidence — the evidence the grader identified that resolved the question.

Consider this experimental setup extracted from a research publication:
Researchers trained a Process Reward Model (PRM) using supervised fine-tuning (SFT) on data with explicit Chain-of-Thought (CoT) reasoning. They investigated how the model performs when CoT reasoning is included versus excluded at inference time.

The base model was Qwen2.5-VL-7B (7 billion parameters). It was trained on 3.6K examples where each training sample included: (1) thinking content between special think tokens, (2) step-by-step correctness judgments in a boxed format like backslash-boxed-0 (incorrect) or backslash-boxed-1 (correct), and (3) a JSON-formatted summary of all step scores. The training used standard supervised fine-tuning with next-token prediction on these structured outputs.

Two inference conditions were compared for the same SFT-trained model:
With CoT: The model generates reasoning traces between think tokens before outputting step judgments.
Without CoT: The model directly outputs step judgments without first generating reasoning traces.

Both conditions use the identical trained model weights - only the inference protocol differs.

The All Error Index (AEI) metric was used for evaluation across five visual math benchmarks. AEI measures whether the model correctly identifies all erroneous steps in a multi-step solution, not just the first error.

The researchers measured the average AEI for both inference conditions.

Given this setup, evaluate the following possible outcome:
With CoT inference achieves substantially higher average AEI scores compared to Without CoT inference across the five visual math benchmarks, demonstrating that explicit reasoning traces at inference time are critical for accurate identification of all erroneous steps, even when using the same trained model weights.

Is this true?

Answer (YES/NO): YES